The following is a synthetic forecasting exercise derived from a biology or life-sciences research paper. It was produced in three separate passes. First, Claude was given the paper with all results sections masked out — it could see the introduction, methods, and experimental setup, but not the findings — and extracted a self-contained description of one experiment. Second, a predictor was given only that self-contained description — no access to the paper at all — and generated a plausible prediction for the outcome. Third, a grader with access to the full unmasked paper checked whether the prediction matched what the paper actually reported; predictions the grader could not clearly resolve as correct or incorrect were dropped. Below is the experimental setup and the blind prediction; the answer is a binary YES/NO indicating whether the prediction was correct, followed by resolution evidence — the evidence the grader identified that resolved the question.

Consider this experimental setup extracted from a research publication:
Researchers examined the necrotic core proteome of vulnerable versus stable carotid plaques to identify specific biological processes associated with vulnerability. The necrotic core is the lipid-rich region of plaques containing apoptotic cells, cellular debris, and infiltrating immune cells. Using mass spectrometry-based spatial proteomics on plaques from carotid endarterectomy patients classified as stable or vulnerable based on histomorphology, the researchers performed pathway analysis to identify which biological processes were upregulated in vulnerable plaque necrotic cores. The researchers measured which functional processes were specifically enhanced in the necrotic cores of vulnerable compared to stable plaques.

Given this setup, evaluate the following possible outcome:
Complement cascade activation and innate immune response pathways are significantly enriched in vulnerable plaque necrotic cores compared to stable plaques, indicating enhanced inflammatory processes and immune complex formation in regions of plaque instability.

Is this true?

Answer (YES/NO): NO